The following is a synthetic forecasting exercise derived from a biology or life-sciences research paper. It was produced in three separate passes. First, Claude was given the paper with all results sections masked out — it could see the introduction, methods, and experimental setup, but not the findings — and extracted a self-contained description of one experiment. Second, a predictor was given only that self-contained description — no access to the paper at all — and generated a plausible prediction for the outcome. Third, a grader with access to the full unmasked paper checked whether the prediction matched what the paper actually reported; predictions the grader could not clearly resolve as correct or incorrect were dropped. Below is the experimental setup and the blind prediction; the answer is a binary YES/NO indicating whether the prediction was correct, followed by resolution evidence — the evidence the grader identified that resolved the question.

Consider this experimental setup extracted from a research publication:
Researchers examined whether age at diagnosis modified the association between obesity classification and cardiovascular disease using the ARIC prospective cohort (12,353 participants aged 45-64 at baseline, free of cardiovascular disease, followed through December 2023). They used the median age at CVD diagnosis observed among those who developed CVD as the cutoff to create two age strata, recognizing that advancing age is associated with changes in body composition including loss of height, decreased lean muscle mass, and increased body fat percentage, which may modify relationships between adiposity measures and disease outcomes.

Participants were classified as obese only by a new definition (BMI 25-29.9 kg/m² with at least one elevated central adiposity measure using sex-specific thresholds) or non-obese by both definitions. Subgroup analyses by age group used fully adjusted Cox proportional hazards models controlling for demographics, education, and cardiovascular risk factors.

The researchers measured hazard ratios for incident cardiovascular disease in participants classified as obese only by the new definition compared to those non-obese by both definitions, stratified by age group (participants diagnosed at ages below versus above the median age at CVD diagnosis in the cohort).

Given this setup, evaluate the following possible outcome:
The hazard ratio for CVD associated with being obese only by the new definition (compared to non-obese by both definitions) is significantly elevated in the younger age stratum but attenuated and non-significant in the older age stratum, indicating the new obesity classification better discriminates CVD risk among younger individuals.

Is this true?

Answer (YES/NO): NO